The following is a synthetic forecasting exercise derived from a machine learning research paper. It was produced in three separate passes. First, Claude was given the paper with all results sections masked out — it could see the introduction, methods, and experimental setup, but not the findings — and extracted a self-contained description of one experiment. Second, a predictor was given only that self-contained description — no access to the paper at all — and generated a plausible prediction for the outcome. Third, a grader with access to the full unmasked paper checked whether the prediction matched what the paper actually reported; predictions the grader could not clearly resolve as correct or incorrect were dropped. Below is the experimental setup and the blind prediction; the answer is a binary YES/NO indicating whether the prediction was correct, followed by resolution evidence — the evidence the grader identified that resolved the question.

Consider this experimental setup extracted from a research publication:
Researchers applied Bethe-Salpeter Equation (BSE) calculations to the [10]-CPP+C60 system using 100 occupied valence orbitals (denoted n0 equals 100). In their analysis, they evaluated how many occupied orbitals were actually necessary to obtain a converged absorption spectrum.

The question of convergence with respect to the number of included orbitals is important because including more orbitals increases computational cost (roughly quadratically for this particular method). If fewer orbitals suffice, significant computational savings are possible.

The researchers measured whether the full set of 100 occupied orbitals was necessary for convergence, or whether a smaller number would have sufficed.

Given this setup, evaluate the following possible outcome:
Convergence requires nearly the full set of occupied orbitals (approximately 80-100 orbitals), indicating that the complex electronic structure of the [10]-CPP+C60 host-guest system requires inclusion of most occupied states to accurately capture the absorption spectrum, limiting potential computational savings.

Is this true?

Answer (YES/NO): NO